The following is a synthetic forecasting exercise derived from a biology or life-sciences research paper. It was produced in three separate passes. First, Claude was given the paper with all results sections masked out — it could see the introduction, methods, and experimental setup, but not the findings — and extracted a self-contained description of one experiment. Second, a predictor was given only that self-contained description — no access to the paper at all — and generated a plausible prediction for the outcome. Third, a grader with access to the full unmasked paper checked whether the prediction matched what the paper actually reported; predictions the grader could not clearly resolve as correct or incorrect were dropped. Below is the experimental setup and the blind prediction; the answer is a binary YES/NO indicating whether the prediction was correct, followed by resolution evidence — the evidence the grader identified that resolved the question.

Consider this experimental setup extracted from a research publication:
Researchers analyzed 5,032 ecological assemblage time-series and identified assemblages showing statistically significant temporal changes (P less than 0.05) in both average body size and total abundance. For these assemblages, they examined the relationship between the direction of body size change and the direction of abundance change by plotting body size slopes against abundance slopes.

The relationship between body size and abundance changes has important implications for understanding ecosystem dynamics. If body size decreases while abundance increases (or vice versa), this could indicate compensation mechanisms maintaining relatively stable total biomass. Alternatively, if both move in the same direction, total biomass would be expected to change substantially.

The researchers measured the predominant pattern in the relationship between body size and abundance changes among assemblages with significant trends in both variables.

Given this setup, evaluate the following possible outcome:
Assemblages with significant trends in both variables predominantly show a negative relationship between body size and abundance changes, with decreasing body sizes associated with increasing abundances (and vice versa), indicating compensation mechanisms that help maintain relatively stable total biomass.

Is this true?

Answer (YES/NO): YES